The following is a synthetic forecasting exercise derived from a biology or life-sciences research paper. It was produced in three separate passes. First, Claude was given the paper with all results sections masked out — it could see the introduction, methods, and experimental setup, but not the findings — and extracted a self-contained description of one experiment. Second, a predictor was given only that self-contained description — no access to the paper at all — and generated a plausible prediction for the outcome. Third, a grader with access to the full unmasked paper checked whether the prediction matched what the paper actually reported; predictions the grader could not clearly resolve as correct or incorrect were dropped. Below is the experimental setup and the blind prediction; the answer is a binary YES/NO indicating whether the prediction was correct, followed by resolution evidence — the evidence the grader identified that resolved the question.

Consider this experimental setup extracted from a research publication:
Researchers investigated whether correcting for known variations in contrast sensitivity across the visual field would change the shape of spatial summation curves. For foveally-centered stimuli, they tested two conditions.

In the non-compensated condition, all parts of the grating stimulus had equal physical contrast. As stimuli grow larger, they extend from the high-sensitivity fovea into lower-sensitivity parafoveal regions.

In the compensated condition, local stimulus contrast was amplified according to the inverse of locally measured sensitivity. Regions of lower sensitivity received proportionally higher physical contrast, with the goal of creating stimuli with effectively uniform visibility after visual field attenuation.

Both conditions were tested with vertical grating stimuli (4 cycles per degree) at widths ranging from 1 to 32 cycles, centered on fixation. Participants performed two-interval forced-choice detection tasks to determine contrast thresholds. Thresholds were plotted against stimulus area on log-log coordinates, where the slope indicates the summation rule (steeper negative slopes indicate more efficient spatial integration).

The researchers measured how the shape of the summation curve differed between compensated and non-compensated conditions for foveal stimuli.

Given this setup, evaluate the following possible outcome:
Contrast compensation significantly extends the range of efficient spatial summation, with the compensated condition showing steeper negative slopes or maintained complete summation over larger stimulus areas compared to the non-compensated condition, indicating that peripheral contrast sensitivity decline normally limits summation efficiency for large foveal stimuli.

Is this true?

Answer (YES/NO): YES